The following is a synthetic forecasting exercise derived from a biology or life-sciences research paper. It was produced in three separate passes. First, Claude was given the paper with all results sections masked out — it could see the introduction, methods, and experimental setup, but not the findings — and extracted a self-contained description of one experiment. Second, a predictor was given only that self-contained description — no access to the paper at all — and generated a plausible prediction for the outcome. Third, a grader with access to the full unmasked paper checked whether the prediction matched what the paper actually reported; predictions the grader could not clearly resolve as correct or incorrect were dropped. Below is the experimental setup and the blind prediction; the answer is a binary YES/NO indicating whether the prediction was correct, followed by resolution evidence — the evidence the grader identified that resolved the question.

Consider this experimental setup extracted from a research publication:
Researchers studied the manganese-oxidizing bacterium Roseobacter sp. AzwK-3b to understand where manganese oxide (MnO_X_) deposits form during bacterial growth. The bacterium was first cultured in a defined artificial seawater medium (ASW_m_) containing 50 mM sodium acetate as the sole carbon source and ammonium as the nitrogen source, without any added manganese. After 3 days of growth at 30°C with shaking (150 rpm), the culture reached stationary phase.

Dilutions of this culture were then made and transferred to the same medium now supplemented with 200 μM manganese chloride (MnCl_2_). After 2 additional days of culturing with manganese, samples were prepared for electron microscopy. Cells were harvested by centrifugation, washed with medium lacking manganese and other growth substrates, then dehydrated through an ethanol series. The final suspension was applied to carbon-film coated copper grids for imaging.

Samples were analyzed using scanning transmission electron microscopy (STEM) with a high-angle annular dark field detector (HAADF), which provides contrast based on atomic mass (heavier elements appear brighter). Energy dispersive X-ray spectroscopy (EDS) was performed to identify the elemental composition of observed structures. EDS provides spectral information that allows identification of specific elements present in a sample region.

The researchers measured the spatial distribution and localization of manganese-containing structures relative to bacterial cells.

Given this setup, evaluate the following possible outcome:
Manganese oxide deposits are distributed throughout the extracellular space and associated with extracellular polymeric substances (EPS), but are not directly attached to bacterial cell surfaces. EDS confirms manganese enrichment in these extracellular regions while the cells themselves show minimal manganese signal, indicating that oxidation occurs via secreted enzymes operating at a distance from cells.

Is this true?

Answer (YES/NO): NO